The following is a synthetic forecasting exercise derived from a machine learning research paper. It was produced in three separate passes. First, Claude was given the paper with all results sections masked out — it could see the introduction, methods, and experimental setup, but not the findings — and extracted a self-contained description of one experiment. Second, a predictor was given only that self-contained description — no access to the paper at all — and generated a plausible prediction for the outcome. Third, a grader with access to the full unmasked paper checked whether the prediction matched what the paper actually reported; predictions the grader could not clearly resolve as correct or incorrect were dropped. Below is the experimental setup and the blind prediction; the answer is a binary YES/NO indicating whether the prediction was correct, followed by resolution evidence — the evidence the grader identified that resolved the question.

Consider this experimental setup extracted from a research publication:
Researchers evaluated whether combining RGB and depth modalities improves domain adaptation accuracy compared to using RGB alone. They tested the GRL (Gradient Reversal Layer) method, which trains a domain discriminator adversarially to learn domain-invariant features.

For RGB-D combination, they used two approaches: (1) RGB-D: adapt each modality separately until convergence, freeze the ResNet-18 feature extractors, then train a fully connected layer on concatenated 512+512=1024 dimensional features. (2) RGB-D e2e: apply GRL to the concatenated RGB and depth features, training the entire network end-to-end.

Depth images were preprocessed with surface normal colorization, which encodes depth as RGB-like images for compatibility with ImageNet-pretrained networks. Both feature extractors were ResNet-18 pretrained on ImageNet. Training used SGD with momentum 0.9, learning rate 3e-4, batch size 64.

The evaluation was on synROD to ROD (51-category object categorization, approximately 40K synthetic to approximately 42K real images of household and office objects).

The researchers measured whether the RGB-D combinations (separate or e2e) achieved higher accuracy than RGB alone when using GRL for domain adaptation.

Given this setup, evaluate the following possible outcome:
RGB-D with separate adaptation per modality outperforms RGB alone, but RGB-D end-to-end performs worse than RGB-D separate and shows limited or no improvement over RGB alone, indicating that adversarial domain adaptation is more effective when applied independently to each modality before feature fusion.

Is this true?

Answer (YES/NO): NO